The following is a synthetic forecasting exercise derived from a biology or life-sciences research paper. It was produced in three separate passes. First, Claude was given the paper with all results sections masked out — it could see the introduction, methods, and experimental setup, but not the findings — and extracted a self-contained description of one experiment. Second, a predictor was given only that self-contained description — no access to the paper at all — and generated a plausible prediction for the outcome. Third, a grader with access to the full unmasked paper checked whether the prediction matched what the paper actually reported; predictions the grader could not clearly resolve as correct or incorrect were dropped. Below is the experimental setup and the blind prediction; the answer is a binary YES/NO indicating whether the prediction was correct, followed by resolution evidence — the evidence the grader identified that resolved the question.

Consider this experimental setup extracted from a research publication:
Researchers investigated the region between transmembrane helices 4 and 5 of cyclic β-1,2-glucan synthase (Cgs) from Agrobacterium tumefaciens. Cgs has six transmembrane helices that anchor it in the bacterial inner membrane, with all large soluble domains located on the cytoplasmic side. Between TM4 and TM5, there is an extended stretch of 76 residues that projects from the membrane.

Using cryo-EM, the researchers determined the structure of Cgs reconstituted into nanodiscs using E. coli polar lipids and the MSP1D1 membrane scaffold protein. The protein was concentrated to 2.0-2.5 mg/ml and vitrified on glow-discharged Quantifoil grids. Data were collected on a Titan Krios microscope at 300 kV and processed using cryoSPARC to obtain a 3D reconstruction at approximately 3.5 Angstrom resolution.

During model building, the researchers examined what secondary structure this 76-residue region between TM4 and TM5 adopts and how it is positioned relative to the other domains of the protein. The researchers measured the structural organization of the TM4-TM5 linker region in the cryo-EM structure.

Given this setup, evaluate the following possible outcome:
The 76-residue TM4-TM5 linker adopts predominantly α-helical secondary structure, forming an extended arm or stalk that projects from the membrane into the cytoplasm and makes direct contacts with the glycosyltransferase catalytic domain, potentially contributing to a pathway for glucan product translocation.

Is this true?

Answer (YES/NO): NO